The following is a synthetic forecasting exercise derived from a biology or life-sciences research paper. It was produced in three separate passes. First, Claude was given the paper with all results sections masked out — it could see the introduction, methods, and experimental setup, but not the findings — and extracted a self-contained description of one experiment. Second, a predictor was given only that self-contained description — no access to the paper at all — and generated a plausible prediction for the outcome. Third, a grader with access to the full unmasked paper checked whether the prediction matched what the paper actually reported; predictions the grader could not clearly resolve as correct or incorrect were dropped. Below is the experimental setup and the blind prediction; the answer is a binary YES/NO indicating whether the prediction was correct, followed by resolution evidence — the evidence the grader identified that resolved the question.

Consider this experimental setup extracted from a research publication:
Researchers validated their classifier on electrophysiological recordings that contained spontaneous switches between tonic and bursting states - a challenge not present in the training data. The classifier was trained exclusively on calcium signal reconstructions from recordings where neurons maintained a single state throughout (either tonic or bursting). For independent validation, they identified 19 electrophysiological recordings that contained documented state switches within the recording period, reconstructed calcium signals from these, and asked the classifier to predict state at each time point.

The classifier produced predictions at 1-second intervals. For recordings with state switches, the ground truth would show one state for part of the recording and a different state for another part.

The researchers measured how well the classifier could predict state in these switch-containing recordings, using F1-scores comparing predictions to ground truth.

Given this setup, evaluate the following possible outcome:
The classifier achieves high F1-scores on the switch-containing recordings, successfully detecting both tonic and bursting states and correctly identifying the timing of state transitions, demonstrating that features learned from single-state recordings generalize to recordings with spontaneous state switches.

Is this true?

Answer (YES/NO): NO